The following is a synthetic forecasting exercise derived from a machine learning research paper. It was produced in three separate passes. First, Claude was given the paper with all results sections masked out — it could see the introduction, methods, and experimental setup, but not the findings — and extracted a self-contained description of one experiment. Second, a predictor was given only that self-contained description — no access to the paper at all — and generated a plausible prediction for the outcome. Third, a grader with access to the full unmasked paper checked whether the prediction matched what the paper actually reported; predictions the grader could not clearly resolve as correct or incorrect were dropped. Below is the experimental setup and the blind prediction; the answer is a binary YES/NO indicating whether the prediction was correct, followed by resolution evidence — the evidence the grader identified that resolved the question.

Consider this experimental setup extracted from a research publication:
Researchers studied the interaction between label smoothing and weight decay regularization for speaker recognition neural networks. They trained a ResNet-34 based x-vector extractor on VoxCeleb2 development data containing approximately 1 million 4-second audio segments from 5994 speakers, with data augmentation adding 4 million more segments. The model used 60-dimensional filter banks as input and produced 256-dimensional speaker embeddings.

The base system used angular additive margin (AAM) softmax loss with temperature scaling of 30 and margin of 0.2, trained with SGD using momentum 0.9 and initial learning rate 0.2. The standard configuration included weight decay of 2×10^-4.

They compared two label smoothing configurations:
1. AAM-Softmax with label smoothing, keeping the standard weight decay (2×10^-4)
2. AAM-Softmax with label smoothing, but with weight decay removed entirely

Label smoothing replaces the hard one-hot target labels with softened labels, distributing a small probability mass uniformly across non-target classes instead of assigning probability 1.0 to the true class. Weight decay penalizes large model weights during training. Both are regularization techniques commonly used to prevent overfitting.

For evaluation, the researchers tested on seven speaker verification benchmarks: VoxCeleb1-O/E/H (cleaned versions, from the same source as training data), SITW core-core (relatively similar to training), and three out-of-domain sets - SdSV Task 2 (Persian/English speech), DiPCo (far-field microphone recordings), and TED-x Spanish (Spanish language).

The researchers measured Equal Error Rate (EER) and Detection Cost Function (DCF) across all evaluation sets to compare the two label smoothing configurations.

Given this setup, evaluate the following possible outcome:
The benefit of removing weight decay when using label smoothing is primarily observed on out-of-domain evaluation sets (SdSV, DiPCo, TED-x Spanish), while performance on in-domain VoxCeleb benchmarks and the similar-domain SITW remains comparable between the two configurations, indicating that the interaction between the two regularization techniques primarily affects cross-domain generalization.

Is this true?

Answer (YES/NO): NO